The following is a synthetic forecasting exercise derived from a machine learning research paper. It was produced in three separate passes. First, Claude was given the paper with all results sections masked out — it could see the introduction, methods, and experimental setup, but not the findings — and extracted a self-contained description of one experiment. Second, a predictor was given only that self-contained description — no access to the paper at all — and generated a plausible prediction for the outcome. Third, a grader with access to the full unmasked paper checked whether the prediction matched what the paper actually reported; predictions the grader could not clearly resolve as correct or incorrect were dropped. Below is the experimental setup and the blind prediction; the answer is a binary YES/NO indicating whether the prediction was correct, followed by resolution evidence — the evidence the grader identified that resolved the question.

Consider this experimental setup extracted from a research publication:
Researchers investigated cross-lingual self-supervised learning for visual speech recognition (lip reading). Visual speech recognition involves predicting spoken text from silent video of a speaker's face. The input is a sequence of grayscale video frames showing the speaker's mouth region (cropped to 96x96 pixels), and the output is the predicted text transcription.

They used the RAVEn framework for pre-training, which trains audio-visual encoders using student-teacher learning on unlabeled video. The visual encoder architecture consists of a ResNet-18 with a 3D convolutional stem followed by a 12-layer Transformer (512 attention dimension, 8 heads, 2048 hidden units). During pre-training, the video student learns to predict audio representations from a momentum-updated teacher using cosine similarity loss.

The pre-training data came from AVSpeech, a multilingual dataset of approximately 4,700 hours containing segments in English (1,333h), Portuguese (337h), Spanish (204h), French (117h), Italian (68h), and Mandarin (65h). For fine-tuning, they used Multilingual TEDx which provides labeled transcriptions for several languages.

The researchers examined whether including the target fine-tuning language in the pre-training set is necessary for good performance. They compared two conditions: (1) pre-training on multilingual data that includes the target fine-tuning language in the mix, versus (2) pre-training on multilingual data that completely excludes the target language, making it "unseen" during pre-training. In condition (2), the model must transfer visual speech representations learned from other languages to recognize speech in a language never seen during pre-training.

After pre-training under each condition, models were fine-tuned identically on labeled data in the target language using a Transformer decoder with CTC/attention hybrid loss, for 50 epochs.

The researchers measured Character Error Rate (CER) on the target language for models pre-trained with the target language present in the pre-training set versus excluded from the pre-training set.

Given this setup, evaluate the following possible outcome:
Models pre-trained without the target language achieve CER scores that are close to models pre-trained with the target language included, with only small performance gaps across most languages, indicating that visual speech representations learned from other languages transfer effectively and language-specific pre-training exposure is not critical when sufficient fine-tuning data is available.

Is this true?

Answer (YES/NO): YES